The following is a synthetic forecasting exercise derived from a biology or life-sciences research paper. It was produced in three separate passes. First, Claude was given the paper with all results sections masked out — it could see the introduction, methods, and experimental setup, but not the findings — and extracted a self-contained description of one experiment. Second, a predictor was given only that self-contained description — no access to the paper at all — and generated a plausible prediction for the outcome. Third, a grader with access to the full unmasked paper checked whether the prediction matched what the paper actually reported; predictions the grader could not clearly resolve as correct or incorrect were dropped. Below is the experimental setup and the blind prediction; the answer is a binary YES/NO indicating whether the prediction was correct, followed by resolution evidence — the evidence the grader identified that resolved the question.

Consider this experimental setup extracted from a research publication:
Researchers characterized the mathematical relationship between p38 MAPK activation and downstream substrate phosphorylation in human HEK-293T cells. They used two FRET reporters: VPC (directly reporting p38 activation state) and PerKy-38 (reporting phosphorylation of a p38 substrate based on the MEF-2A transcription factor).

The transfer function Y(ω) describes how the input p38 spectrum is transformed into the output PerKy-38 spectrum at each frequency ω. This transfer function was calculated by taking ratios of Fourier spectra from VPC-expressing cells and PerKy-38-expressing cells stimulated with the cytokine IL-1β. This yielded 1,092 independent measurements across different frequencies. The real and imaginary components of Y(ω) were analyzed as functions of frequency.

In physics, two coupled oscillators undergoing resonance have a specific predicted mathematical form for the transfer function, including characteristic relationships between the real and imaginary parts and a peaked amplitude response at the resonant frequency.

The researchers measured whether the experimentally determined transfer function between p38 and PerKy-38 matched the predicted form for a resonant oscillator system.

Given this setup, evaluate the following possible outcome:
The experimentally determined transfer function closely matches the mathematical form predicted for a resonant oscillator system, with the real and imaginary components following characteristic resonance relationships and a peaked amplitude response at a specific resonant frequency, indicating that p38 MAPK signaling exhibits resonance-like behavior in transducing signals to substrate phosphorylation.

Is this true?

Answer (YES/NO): YES